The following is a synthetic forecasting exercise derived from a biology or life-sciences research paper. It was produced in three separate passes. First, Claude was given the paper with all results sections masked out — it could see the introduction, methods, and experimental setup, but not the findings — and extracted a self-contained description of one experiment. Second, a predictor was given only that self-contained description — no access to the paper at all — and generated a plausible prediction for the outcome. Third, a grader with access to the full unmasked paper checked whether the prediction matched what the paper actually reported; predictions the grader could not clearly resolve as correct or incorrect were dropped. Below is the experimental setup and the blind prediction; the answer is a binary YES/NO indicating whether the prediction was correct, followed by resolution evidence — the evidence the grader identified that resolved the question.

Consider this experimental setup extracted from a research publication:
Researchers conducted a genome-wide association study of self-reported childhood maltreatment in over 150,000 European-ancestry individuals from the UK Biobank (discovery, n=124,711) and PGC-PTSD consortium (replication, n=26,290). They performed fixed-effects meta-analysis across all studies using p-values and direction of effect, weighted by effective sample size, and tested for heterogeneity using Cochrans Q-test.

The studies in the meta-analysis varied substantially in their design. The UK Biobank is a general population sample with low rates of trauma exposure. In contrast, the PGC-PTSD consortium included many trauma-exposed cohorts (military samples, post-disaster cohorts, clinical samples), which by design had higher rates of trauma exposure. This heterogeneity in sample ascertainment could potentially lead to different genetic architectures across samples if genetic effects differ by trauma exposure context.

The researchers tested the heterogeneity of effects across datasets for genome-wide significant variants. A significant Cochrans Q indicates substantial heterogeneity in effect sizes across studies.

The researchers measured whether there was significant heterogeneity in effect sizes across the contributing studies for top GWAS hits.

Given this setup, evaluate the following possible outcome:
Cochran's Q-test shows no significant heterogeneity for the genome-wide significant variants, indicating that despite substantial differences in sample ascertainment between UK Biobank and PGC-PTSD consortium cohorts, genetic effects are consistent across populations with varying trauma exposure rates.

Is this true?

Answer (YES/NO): YES